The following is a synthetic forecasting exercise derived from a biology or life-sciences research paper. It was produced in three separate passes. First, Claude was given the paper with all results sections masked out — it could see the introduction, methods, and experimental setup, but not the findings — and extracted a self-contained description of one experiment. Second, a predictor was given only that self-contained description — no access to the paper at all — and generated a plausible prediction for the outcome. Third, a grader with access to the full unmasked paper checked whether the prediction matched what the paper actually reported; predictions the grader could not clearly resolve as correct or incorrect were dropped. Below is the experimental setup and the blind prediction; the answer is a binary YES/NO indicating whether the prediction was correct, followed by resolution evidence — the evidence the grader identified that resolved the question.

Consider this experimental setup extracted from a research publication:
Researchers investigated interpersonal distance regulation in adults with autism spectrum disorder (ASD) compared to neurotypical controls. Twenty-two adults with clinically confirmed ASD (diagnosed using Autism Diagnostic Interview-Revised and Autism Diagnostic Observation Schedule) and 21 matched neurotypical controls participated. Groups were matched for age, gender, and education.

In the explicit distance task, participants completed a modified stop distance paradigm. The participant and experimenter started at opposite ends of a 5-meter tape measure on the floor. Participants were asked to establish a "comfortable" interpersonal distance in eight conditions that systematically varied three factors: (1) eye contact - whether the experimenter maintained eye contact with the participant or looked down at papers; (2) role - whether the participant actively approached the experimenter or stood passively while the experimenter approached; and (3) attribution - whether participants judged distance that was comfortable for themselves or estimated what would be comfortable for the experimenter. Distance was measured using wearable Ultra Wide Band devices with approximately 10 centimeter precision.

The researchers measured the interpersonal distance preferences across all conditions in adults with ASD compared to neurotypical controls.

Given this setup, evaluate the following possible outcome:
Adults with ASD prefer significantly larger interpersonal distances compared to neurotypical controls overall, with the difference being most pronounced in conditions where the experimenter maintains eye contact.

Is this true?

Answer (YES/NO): NO